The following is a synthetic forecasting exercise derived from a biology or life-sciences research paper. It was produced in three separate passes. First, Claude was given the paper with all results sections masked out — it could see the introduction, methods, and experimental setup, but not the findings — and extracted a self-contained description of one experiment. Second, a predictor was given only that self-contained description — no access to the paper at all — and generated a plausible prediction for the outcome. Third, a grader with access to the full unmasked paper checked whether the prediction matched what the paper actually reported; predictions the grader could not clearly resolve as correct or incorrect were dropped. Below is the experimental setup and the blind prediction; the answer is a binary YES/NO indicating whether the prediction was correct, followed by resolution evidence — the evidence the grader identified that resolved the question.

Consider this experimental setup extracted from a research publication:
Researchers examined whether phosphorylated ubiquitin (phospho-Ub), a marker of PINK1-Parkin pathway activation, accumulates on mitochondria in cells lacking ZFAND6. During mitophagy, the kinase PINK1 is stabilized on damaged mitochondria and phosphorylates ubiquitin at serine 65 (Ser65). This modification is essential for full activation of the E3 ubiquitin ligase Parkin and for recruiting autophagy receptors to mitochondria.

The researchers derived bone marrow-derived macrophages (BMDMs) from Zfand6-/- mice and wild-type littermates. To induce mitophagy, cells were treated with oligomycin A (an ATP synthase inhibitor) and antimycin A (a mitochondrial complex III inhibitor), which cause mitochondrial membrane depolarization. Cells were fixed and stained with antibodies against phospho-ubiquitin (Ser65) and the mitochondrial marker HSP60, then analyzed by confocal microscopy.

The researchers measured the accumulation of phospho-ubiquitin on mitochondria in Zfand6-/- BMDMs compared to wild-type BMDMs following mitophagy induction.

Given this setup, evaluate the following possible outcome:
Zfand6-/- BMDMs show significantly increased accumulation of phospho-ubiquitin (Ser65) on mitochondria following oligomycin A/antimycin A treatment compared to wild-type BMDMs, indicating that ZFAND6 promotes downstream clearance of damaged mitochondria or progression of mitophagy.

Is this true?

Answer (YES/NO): NO